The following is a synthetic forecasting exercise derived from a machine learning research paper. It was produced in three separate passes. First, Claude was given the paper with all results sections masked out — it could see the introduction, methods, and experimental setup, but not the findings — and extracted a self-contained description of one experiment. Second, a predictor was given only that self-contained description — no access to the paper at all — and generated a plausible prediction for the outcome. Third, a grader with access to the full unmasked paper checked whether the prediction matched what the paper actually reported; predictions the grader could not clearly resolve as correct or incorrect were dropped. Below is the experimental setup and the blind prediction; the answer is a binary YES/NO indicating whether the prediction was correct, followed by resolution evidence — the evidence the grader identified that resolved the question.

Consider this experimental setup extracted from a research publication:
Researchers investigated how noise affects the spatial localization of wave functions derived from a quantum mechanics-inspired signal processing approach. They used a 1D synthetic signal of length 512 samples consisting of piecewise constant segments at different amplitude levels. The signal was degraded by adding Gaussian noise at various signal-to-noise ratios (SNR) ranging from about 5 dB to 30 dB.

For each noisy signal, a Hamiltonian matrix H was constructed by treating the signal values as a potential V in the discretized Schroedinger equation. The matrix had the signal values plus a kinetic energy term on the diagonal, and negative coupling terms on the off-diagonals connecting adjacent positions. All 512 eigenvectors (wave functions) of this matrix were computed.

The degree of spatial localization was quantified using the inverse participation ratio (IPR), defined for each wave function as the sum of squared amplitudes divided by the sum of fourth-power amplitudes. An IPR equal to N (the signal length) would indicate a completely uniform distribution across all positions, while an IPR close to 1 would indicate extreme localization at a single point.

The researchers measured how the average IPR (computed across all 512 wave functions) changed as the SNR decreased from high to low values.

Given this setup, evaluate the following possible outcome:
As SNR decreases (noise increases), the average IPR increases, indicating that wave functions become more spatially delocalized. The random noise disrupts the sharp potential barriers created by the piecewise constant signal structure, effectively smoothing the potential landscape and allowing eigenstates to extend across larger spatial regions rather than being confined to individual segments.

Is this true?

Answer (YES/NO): NO